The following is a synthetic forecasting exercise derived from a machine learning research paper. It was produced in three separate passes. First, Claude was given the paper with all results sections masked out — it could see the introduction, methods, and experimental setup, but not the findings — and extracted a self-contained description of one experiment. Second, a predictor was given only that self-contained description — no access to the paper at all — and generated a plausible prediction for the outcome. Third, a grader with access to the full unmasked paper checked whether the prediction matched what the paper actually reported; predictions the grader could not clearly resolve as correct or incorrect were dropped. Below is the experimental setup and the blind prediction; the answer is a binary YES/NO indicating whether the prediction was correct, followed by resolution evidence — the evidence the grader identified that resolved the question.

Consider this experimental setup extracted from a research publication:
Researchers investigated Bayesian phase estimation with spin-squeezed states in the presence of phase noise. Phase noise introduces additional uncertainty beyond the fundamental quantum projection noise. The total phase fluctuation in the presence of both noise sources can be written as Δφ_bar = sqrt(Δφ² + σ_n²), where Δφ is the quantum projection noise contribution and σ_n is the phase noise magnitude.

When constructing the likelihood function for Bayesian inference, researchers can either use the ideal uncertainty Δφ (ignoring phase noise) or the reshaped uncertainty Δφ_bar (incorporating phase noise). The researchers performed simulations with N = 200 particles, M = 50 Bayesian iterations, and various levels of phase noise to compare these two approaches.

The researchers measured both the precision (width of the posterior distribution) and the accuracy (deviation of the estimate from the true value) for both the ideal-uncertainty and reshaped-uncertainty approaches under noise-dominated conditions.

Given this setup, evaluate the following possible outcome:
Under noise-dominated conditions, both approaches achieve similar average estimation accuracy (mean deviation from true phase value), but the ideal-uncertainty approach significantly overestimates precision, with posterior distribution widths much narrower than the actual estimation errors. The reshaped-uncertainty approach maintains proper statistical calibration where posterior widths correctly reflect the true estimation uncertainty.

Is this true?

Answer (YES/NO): NO